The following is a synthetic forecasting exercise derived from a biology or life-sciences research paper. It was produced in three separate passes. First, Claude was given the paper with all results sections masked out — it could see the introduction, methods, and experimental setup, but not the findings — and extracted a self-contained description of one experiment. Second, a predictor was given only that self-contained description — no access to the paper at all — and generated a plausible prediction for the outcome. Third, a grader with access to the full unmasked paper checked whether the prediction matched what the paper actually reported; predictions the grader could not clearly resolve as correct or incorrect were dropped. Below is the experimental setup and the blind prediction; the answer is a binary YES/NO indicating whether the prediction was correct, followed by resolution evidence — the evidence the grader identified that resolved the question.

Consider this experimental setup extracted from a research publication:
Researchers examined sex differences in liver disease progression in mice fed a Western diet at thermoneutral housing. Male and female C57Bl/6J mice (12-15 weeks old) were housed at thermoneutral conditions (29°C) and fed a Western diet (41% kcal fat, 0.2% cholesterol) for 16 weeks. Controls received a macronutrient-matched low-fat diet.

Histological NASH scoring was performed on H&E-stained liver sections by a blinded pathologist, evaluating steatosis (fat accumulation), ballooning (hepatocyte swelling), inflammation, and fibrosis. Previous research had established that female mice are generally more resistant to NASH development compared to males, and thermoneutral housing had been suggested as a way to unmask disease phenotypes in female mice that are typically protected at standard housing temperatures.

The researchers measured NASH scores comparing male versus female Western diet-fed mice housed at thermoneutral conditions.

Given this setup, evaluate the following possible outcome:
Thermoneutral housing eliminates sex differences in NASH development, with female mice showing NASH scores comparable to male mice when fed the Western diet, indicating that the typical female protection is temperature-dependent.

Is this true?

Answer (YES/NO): NO